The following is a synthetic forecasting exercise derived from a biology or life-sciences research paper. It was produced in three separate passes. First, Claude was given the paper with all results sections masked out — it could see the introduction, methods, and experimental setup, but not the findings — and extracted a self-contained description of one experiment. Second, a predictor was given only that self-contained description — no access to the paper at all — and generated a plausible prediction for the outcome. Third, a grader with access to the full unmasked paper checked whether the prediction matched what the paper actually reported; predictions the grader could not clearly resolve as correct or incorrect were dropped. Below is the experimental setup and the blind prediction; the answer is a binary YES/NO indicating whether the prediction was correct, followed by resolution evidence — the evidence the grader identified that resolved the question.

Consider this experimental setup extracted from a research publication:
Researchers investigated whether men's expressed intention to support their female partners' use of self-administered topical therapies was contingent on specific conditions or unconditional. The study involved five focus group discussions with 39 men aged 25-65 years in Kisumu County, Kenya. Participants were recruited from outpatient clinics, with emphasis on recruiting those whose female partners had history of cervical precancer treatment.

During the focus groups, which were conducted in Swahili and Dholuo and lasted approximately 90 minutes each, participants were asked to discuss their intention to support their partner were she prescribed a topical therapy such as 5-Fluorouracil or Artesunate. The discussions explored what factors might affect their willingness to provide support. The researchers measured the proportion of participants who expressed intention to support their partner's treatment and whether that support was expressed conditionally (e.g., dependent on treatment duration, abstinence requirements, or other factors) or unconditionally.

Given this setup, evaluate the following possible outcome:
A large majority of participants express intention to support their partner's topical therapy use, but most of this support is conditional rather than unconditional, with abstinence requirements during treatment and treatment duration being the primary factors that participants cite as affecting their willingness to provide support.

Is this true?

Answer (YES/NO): NO